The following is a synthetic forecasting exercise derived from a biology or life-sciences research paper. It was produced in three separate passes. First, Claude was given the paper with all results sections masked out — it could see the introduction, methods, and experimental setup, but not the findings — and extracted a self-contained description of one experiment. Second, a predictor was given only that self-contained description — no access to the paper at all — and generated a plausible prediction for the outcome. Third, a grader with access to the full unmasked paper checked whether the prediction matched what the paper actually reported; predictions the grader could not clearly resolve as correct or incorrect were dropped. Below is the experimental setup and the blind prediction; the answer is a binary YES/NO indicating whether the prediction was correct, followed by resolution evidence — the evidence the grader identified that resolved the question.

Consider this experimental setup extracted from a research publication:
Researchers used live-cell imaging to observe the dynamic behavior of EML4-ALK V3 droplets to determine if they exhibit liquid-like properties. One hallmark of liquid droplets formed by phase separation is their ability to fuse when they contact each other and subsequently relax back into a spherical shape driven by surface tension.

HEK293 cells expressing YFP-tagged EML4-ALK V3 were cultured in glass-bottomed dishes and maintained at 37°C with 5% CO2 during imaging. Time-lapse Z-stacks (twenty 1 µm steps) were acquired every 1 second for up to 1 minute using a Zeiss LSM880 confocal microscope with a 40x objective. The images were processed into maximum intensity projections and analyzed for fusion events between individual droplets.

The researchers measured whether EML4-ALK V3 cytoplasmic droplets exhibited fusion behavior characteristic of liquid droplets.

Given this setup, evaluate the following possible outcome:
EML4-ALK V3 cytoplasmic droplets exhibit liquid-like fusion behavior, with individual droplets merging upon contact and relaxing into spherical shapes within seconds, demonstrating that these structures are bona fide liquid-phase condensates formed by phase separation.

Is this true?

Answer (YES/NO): YES